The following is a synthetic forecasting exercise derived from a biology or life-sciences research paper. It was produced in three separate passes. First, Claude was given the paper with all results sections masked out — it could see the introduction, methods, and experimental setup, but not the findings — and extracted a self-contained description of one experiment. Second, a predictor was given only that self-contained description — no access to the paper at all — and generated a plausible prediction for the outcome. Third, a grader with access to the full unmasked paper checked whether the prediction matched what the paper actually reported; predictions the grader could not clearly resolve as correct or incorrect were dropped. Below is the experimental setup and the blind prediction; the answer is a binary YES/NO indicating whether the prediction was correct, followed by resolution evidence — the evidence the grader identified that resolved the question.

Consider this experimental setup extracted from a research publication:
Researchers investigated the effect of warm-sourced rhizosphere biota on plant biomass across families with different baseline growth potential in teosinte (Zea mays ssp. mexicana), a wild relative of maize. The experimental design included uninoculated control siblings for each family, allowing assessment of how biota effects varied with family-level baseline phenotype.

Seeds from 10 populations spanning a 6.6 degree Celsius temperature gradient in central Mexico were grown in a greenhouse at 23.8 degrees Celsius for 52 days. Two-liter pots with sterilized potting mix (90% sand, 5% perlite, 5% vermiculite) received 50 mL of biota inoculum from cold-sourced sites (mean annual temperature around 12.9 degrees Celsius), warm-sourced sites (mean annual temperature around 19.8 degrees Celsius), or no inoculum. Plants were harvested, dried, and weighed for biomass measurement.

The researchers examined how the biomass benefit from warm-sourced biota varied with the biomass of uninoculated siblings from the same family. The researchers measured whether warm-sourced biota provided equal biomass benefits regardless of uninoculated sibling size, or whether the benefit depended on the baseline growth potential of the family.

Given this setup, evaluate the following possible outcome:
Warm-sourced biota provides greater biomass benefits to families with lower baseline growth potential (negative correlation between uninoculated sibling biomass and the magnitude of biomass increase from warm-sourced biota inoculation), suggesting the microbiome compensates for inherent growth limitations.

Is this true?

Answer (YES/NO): YES